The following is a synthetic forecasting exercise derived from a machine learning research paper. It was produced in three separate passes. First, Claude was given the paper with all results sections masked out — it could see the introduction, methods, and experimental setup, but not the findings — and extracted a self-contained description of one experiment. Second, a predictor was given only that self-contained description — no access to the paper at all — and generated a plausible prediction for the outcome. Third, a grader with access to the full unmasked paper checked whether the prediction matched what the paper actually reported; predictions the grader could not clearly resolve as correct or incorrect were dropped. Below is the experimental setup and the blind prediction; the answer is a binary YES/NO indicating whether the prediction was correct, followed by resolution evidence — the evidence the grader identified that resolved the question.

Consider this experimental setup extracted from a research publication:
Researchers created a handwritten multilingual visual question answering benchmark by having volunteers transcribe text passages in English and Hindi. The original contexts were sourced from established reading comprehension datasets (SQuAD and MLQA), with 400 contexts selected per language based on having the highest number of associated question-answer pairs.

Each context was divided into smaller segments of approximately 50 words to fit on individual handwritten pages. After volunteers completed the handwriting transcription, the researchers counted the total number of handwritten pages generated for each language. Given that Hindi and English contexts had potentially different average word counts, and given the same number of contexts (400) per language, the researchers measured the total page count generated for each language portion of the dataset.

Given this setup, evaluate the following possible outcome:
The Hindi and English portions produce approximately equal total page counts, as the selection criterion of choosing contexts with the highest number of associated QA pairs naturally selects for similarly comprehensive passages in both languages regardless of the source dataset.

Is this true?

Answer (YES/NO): NO